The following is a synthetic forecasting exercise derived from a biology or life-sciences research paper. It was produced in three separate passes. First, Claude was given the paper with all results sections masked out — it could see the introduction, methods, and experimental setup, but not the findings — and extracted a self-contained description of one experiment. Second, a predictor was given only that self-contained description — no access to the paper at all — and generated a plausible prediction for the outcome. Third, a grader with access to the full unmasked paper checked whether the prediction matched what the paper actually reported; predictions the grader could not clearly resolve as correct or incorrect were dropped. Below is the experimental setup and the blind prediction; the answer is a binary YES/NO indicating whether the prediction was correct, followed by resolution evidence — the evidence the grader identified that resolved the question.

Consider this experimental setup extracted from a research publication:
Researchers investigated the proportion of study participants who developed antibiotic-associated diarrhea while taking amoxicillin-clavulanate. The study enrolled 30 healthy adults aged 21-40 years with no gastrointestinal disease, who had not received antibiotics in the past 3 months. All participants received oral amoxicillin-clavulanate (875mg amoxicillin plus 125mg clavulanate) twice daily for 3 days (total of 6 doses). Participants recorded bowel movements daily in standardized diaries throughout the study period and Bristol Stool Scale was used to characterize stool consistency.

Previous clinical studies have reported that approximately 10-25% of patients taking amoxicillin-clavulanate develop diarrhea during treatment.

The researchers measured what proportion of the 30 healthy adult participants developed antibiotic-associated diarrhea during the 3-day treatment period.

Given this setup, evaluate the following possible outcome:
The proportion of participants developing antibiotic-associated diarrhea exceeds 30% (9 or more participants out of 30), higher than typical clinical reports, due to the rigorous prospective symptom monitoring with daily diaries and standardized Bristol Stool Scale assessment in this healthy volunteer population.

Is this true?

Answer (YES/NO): YES